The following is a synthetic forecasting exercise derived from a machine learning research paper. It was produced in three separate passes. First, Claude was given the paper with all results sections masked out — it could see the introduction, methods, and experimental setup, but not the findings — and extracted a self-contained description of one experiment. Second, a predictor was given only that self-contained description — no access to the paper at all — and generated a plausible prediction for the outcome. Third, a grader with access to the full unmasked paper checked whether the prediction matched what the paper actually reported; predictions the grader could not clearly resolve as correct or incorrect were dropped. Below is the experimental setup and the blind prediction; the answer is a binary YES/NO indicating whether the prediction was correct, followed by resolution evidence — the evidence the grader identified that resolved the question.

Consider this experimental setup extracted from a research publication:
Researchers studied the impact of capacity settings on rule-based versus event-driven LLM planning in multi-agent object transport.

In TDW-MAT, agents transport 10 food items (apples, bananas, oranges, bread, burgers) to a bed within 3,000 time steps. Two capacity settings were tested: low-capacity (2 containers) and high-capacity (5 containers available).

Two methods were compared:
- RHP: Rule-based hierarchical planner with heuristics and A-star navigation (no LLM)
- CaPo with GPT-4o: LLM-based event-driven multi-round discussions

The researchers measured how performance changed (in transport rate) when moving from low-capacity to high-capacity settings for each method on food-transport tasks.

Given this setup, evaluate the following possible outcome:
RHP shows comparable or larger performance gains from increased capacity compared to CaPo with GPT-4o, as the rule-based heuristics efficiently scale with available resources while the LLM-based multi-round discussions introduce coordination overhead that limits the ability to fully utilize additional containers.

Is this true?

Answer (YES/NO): YES